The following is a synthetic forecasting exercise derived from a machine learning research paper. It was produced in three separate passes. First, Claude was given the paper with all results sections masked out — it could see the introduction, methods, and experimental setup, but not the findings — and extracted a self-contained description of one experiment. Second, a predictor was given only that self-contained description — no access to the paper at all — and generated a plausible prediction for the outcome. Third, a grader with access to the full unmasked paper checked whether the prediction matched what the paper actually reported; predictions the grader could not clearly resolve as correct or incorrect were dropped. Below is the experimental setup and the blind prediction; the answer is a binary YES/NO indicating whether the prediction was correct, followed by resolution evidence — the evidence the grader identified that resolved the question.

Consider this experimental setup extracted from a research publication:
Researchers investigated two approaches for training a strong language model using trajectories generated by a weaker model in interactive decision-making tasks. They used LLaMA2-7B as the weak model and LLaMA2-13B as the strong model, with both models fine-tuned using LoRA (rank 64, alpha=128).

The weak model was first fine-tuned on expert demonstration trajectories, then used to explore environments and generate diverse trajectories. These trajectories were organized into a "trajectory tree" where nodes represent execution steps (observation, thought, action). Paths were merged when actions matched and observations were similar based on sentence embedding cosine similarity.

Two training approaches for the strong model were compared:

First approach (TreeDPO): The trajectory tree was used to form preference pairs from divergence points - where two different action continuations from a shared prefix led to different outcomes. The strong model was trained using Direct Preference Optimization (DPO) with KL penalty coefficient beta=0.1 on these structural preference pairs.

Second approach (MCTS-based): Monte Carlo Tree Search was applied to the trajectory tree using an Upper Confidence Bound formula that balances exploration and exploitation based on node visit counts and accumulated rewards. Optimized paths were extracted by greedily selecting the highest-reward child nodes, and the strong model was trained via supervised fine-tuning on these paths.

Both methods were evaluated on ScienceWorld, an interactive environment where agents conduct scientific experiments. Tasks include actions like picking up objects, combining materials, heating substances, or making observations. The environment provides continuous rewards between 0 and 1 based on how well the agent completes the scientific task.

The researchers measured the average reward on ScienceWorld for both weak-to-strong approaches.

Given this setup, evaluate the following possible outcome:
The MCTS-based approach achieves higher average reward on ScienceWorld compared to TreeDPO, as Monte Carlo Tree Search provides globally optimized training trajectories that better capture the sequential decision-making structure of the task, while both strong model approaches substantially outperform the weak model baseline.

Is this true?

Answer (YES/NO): YES